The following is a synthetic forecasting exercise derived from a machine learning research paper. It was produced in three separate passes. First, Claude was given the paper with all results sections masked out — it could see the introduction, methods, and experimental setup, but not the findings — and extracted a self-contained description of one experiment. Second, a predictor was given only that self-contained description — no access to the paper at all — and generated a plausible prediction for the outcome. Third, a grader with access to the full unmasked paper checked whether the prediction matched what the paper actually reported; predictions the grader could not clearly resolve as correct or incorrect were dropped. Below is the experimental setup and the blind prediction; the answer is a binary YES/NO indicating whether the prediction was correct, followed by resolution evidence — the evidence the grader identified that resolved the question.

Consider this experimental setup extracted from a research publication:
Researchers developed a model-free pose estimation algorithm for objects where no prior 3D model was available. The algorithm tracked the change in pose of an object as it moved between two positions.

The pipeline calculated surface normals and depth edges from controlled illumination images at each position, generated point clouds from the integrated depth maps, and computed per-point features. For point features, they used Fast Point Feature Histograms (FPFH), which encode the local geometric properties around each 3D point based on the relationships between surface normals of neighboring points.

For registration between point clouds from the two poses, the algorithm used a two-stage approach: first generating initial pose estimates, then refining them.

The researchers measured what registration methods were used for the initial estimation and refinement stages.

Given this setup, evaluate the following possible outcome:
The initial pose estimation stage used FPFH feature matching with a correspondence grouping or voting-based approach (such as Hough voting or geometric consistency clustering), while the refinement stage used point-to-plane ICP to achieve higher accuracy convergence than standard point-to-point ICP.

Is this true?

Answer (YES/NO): NO